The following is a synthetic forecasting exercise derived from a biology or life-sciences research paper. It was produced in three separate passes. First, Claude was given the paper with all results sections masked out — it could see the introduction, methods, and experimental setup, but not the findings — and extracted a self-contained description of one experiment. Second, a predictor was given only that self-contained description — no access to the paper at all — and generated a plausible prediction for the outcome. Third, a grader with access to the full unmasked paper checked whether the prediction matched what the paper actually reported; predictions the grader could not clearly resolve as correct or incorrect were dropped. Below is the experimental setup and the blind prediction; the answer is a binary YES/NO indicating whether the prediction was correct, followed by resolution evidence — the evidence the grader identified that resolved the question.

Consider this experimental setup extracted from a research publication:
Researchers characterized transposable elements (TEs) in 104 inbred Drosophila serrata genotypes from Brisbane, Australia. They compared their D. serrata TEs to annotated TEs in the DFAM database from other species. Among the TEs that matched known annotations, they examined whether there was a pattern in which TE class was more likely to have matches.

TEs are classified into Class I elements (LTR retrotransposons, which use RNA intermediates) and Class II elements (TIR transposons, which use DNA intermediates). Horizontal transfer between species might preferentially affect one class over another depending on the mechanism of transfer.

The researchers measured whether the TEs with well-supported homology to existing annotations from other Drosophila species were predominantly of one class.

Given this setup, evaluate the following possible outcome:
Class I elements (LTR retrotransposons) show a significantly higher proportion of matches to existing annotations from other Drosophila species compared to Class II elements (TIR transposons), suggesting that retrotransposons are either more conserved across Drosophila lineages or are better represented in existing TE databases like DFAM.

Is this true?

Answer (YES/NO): YES